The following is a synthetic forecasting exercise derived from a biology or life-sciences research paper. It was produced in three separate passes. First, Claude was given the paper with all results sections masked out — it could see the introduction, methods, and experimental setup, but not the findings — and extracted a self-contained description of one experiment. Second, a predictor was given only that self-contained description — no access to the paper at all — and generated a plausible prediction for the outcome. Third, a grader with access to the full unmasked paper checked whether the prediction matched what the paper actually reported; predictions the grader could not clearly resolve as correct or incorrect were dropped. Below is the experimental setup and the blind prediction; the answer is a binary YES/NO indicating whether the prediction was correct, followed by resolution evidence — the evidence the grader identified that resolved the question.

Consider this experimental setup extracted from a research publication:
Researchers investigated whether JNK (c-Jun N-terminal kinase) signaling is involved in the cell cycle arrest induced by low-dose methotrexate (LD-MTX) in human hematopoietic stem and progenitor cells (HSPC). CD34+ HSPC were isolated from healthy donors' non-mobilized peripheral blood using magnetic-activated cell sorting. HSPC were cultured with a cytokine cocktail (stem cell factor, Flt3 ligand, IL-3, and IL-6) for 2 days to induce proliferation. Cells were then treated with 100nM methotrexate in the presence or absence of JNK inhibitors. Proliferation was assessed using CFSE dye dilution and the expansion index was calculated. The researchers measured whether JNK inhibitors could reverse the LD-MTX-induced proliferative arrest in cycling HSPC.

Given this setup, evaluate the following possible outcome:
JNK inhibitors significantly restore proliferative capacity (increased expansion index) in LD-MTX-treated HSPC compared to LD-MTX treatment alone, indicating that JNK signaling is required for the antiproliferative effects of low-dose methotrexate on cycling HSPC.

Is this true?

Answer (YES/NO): NO